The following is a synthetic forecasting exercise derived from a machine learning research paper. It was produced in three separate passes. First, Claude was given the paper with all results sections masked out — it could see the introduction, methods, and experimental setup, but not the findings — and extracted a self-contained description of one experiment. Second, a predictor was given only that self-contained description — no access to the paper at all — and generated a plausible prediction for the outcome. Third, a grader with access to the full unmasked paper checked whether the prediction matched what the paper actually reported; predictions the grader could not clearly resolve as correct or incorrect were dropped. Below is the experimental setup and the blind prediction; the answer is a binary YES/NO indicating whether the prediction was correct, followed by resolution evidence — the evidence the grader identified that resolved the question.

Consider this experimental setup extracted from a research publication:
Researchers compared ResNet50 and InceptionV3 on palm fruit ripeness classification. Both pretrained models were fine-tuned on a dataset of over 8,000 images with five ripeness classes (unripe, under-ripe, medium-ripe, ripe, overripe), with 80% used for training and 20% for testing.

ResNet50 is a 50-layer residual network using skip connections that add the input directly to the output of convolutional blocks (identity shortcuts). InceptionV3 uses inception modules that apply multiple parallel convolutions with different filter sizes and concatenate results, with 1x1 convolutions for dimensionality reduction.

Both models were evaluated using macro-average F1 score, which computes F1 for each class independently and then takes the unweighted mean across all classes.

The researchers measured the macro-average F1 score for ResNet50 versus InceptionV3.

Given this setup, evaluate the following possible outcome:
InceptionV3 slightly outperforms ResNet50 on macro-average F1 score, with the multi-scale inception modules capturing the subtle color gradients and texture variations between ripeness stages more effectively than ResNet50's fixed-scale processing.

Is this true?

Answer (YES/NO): NO